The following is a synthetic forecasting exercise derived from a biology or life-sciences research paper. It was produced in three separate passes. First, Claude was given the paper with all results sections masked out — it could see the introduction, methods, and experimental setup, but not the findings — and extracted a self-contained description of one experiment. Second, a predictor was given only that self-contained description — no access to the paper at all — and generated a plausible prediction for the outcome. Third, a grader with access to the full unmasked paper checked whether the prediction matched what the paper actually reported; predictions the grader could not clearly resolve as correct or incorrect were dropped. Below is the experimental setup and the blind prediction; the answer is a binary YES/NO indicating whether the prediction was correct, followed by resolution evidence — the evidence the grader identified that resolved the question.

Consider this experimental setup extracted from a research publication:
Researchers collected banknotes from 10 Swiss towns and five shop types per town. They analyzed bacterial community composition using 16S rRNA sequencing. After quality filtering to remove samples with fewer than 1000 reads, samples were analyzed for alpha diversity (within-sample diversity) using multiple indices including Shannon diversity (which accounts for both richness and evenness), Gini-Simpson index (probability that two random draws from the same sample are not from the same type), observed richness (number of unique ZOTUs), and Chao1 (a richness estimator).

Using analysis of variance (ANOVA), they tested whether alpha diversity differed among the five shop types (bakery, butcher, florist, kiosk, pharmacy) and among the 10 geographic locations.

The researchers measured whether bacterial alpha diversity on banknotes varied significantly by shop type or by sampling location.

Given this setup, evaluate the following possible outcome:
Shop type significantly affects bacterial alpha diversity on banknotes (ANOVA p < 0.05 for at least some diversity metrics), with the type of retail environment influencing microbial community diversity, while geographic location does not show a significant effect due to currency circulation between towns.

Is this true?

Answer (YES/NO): NO